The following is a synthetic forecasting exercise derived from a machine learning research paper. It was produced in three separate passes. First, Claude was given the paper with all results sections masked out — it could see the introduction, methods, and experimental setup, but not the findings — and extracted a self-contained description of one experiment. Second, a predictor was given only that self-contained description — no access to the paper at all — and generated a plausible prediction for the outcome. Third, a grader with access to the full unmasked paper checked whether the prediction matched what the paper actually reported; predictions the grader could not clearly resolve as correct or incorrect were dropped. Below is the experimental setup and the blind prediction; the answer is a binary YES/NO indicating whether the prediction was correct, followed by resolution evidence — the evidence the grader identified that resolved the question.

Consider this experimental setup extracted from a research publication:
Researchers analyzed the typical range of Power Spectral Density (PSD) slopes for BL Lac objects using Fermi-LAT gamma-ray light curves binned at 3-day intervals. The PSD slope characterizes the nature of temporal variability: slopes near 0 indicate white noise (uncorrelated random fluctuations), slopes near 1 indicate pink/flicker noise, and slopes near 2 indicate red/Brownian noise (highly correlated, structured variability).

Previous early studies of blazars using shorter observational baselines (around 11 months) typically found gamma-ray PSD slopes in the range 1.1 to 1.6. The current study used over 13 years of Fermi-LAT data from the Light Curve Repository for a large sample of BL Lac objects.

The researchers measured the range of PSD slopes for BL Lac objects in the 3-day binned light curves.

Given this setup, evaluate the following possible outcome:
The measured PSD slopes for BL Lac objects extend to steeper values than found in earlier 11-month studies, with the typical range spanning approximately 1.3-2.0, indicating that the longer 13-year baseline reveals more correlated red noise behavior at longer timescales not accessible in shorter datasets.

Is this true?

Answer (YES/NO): NO